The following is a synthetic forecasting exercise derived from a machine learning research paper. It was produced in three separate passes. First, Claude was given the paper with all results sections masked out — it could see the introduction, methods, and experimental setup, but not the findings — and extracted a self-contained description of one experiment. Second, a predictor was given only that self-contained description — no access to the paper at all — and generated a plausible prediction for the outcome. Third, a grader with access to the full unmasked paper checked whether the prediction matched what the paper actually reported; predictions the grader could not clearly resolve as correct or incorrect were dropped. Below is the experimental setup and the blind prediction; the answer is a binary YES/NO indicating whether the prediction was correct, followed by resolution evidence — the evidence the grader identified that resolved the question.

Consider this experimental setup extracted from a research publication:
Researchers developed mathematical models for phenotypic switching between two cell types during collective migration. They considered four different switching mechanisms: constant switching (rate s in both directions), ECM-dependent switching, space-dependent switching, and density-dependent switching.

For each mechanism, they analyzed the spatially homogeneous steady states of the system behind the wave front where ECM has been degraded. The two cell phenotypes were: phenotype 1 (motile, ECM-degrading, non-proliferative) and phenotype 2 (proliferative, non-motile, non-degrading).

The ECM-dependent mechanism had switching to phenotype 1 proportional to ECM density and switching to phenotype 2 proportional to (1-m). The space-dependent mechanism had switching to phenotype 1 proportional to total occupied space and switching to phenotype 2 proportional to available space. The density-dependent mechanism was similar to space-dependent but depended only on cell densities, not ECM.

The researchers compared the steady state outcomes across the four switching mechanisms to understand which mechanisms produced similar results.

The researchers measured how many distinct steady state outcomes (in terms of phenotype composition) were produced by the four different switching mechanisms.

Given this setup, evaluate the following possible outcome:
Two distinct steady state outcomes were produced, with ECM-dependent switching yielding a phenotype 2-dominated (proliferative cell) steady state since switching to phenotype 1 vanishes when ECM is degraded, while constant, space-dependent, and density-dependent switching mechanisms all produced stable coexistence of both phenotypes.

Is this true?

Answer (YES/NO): NO